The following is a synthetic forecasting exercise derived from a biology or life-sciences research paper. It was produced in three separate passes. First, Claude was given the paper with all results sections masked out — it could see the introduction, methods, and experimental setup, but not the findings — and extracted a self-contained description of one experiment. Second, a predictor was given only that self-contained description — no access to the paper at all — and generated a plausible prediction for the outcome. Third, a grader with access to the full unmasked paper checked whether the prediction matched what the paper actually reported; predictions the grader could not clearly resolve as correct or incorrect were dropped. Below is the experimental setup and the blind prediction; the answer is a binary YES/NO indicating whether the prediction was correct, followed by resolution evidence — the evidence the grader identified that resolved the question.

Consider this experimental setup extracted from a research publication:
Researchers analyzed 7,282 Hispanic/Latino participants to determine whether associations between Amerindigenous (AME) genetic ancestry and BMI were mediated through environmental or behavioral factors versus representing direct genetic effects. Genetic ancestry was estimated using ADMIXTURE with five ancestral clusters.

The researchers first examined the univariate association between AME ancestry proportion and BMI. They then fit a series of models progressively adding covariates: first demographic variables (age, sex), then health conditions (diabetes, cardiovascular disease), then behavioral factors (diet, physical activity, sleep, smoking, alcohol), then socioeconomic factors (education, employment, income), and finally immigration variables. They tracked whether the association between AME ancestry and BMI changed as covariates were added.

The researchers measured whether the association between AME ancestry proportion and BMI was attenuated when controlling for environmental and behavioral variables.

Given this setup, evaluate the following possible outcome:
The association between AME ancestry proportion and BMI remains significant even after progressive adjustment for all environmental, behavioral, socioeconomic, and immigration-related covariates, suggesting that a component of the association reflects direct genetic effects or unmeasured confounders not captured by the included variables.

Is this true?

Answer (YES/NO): NO